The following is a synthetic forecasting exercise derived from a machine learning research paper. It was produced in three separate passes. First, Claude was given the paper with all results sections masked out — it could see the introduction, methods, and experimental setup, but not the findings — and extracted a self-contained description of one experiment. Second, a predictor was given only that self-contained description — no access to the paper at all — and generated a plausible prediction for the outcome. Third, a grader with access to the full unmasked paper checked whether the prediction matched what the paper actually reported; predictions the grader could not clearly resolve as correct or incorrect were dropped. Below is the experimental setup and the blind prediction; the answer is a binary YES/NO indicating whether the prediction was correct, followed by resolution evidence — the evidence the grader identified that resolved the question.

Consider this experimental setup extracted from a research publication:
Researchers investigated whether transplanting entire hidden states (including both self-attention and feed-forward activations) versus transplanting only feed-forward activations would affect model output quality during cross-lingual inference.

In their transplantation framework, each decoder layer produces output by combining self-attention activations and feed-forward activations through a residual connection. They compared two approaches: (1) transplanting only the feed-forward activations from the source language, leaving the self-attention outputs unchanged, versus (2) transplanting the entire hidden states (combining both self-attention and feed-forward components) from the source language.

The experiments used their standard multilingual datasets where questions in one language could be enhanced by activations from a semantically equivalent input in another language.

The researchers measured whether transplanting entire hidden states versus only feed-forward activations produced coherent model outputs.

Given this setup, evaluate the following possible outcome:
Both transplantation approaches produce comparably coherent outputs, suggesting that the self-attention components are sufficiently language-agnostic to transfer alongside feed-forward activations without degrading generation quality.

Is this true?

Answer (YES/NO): NO